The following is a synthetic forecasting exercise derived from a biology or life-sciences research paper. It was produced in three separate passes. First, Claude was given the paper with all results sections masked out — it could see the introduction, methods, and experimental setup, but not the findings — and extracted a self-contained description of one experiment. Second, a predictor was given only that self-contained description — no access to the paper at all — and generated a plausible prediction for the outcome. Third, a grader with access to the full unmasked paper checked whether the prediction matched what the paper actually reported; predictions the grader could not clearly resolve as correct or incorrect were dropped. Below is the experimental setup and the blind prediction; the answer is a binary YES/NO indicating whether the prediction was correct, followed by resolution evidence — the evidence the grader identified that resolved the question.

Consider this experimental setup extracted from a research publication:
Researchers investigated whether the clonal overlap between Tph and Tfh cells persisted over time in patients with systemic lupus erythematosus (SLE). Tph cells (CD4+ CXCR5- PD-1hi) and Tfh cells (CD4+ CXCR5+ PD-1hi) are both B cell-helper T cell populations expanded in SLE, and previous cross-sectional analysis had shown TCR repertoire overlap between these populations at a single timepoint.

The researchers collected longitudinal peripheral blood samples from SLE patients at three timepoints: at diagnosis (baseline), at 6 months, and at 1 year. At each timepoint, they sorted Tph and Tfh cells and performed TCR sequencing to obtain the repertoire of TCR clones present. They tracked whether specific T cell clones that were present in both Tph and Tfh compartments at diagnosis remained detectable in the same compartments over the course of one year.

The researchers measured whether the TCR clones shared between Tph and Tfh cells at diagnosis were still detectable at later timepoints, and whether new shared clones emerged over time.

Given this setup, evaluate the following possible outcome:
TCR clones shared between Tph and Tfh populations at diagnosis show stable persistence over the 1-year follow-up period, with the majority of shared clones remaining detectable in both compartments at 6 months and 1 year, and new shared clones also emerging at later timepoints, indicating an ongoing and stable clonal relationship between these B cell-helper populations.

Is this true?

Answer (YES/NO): YES